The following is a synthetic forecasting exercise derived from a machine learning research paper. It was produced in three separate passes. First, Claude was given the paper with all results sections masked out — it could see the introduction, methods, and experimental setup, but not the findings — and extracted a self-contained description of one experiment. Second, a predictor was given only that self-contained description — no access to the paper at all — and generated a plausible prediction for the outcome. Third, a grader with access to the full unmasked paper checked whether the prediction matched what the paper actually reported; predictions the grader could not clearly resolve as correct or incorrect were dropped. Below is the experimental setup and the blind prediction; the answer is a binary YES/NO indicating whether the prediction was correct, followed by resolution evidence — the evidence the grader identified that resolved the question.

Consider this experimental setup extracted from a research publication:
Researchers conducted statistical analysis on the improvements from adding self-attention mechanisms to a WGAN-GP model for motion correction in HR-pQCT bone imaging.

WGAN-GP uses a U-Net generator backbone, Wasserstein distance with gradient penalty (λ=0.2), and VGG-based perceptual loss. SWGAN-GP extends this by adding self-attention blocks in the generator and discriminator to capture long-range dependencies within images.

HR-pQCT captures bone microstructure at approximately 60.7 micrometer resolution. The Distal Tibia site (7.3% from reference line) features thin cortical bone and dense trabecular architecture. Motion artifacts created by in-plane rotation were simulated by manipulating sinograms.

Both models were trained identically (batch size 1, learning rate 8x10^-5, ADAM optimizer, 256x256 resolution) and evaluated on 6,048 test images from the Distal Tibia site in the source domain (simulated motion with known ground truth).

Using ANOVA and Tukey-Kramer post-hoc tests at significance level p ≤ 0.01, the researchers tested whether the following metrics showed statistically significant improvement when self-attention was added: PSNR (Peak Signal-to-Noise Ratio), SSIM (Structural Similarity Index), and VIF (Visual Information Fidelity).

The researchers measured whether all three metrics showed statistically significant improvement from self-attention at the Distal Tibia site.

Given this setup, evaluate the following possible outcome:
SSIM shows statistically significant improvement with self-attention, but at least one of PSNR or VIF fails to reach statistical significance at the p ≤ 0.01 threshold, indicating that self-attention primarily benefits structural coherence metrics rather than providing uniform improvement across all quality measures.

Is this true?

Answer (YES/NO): NO